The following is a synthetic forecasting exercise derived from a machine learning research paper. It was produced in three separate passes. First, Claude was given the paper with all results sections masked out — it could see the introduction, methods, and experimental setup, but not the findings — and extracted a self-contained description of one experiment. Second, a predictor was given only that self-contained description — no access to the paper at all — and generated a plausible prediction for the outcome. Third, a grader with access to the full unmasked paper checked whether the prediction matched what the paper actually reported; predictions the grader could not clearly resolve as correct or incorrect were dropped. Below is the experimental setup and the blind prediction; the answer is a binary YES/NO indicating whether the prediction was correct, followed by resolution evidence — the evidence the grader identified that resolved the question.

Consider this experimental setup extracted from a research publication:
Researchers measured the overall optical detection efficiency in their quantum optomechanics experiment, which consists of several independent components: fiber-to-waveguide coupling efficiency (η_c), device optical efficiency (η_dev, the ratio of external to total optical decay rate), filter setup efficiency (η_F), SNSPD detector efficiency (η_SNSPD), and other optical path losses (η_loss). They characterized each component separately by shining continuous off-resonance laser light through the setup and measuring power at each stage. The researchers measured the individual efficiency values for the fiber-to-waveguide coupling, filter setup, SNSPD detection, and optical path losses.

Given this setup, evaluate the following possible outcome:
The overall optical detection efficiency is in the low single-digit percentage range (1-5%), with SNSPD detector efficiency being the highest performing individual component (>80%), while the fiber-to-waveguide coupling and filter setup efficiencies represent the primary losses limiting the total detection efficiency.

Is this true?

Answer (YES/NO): YES